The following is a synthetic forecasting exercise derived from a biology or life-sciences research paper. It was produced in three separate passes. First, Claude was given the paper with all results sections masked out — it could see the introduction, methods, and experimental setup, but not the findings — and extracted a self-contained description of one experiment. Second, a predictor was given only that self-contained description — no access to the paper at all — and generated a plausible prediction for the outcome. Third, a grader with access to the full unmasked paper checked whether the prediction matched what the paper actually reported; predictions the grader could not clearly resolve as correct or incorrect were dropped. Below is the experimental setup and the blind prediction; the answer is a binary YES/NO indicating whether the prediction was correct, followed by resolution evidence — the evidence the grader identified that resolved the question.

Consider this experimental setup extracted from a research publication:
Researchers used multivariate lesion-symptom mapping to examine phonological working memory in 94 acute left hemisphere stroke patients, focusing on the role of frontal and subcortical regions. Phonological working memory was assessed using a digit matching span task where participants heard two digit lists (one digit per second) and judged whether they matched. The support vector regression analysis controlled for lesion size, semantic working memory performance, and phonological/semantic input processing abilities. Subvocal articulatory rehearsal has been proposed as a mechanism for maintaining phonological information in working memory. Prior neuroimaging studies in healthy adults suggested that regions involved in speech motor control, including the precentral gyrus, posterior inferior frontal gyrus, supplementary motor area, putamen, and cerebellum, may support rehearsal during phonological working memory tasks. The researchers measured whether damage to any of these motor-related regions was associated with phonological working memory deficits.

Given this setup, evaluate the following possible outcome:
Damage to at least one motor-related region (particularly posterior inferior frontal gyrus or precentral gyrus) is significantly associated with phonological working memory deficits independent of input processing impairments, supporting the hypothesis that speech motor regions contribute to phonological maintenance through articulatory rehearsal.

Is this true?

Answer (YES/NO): YES